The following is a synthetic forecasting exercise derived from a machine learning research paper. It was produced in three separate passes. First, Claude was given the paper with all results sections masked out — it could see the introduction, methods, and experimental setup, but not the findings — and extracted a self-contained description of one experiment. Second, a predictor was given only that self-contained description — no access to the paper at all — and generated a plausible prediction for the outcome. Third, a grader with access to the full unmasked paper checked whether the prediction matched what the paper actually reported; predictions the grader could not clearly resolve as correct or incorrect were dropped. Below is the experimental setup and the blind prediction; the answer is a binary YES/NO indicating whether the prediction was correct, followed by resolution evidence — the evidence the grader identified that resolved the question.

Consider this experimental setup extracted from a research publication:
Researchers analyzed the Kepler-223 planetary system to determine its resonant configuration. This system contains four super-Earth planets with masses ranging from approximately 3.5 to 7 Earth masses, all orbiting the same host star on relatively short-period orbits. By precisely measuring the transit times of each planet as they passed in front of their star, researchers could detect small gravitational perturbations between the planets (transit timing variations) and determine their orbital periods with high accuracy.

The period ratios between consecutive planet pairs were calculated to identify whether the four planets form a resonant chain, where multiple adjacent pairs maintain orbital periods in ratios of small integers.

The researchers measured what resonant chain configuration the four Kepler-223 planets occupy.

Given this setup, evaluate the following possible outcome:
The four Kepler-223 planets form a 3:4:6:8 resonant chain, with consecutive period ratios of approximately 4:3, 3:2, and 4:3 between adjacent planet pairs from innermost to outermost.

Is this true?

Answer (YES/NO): YES